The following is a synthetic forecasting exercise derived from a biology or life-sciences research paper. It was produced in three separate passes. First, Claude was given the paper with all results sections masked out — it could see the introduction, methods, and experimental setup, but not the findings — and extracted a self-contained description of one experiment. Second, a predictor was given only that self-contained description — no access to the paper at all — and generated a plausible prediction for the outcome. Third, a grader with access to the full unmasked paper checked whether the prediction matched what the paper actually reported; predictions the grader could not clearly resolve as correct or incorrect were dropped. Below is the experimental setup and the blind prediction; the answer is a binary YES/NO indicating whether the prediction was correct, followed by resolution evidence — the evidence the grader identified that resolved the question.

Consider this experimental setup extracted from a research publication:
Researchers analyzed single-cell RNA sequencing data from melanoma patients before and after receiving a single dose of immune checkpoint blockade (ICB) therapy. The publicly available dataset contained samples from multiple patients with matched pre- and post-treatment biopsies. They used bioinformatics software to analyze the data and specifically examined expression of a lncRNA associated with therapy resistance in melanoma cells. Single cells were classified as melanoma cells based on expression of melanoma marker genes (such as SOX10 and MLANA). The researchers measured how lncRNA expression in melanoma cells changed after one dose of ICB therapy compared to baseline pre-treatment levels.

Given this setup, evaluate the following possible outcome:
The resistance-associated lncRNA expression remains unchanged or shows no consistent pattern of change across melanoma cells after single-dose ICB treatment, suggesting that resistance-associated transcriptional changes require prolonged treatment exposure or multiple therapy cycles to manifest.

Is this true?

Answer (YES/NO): NO